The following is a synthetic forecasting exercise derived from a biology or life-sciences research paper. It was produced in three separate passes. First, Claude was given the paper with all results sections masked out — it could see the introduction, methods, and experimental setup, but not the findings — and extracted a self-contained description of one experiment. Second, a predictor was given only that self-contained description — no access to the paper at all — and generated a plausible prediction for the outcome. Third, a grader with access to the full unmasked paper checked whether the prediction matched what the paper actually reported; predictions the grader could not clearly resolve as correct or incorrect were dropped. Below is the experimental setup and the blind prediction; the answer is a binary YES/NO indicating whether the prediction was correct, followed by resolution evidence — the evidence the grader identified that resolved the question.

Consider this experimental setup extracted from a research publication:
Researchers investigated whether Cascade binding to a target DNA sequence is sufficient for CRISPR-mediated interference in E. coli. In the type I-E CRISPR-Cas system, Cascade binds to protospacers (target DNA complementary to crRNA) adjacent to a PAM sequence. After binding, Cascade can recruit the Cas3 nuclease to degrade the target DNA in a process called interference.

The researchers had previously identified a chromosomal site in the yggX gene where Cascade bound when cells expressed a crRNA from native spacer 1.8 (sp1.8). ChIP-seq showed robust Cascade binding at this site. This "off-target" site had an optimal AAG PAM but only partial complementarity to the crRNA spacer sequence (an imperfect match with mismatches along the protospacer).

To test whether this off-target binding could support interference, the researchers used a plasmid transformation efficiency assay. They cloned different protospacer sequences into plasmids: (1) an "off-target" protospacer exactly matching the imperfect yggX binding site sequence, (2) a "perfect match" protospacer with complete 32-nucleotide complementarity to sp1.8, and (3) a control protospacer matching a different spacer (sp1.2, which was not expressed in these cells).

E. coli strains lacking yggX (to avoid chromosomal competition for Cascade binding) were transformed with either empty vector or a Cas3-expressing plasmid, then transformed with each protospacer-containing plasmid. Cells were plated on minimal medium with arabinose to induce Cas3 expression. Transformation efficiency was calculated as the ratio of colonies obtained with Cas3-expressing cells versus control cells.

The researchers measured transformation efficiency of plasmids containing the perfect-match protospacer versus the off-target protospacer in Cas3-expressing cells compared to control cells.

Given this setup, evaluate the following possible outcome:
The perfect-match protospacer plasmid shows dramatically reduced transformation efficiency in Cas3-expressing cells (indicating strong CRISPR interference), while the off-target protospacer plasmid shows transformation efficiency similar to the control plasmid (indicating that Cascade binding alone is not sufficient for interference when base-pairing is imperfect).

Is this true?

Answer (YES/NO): YES